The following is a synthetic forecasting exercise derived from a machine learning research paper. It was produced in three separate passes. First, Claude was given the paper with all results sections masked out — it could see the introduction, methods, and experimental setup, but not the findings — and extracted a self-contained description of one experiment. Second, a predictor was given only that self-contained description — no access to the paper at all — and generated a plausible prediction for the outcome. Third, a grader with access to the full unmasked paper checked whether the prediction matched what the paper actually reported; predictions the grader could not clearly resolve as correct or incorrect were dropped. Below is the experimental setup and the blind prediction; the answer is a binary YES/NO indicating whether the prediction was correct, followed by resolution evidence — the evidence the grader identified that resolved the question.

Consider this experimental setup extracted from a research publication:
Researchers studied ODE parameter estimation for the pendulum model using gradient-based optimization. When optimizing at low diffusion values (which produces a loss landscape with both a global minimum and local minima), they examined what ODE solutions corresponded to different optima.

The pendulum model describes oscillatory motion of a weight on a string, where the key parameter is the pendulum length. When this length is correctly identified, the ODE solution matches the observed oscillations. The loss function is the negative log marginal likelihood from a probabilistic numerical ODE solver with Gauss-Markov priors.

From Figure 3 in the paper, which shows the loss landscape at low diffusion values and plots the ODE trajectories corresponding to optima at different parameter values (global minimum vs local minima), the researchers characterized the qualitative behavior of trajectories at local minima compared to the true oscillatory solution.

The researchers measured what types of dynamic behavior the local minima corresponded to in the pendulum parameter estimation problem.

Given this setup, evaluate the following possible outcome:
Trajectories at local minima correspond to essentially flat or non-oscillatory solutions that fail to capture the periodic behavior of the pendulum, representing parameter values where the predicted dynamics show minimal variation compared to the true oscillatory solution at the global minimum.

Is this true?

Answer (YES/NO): YES